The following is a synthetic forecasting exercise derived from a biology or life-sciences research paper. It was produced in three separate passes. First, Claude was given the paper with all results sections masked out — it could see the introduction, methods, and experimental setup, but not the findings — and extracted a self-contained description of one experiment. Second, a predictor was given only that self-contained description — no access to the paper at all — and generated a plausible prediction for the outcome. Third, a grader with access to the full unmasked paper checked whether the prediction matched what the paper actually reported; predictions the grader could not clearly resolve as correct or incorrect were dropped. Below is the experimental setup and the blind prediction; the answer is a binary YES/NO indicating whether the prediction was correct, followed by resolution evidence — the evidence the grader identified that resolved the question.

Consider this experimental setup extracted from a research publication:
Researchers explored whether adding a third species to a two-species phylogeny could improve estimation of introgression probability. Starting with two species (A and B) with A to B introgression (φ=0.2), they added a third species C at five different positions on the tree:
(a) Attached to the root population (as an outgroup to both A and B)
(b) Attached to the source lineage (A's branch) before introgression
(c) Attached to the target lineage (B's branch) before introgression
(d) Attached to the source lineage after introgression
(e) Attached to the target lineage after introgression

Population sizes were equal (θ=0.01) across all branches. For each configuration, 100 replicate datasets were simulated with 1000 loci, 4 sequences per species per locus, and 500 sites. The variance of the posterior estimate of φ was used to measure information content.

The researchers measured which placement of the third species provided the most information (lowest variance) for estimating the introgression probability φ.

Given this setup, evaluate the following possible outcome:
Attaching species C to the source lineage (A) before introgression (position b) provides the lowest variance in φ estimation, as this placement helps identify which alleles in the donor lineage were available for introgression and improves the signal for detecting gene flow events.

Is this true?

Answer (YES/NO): NO